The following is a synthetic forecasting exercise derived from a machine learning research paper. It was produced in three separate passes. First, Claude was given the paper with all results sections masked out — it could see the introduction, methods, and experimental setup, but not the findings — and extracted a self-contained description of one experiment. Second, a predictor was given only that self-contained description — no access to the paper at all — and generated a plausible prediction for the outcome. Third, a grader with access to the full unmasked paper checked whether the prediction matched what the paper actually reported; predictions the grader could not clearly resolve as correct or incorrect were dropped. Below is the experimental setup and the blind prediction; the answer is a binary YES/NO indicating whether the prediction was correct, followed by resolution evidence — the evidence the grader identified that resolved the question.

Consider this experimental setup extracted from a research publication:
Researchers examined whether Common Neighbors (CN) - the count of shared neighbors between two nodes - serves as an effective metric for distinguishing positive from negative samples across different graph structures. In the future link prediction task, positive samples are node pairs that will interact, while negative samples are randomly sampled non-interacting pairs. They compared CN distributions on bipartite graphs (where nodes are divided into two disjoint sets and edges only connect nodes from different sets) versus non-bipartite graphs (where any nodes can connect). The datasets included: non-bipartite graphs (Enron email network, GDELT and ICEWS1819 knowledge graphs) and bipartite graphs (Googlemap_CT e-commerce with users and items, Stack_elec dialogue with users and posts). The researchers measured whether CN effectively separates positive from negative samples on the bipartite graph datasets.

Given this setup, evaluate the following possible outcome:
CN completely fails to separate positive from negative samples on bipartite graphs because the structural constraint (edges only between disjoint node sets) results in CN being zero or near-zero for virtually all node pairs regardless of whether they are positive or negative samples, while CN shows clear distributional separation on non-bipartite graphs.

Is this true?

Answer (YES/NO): YES